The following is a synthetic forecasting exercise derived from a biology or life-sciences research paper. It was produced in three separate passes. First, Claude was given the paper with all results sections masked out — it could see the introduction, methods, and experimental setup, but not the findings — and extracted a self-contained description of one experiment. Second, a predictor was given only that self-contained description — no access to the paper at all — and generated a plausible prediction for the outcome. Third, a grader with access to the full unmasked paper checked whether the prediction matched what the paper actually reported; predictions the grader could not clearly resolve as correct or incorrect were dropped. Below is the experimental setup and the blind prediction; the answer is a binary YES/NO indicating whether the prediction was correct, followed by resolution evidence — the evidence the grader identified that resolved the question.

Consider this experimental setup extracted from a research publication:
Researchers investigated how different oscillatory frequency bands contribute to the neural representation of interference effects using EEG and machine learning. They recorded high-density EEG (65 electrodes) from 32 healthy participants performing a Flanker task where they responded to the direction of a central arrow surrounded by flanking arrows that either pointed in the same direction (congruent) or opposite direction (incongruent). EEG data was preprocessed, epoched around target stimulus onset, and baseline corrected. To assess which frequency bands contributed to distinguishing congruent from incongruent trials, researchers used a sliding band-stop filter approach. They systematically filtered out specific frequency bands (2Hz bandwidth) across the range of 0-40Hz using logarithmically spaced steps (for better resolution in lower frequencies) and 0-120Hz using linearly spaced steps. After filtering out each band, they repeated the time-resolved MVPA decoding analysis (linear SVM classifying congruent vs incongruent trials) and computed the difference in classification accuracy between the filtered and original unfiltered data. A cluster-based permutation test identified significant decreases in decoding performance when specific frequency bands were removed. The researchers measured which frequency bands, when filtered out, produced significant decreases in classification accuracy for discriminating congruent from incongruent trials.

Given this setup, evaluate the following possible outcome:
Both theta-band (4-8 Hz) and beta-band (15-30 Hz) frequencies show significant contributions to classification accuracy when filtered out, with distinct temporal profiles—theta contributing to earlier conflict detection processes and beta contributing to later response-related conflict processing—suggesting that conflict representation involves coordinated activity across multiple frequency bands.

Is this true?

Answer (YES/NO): NO